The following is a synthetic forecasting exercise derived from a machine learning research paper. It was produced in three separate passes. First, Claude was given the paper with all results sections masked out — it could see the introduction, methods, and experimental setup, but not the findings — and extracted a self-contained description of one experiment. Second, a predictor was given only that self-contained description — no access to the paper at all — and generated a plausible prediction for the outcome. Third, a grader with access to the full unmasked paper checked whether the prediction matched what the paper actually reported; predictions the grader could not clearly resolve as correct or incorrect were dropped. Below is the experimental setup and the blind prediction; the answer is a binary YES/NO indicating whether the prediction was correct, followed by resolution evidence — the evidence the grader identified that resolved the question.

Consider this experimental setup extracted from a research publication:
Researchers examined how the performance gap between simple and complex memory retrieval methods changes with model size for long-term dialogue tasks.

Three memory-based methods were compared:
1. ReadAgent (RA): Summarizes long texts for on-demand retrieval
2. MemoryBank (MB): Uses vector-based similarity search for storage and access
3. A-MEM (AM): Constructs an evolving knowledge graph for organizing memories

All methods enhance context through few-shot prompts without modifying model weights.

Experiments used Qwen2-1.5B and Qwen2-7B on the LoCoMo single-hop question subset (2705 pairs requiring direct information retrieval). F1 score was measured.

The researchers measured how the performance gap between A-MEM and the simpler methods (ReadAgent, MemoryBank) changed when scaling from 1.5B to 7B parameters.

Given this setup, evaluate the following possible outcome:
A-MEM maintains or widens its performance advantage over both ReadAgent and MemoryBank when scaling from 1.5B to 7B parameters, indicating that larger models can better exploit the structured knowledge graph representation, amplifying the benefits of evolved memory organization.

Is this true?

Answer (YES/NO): NO